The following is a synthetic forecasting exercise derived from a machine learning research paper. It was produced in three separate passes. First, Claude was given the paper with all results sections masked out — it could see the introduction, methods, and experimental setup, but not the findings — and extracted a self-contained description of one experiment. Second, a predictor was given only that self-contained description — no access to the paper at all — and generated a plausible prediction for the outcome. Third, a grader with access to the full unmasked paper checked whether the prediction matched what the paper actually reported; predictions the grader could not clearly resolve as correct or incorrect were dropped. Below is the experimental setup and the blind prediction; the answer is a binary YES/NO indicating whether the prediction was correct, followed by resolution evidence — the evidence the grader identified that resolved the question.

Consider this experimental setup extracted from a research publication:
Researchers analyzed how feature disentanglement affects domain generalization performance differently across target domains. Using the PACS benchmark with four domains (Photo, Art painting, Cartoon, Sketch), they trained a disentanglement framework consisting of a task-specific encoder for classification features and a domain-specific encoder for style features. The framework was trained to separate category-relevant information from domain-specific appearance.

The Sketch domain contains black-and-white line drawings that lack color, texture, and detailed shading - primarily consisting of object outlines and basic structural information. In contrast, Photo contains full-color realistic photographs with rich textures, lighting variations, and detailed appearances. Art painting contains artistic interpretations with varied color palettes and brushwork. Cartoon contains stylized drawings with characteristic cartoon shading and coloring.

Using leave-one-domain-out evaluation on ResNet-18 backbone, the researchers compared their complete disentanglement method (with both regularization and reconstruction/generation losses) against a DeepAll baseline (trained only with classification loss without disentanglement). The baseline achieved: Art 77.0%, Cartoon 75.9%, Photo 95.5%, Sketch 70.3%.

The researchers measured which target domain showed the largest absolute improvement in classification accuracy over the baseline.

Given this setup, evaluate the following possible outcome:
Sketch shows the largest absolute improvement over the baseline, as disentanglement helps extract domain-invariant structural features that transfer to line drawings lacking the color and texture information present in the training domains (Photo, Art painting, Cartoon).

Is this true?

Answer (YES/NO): YES